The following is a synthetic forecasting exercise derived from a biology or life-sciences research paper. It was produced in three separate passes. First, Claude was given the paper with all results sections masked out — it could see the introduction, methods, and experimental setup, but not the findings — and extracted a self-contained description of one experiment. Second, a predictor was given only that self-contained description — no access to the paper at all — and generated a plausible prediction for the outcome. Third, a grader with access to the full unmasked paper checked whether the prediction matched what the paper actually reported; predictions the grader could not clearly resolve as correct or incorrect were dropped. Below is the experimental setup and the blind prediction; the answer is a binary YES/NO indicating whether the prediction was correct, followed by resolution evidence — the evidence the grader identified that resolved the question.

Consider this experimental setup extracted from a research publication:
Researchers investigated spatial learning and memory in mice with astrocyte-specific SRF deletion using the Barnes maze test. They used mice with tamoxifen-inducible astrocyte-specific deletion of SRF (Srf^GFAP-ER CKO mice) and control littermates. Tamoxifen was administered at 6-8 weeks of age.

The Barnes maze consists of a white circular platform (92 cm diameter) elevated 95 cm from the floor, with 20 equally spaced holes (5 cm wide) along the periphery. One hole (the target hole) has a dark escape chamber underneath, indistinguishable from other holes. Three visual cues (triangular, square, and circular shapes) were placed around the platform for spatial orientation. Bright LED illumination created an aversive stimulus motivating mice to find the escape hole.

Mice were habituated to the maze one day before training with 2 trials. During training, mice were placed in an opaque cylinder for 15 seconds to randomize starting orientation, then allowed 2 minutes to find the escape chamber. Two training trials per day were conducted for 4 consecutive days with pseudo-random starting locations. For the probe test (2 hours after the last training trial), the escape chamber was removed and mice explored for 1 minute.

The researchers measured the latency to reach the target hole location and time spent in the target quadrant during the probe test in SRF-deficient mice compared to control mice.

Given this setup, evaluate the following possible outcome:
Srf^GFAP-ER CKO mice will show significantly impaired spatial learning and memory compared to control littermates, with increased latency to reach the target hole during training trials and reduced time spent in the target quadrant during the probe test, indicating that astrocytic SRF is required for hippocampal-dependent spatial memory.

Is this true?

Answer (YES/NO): NO